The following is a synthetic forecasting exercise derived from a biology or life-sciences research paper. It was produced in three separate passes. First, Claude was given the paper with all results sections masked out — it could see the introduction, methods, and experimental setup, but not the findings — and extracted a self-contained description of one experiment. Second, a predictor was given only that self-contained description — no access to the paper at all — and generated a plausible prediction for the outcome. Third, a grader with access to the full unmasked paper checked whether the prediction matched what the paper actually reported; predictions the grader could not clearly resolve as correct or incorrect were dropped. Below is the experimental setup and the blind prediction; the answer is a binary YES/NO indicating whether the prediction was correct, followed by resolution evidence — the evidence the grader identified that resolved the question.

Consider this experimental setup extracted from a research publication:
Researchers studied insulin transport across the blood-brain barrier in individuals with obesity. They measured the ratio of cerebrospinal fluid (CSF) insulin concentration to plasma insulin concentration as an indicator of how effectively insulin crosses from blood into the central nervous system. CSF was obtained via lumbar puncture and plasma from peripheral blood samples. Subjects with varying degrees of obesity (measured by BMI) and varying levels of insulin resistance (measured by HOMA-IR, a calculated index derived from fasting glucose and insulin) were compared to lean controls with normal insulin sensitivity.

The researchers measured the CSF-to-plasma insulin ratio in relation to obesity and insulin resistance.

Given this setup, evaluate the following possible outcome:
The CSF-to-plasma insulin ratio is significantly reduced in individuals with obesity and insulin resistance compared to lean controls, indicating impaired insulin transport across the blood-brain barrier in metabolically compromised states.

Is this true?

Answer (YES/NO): YES